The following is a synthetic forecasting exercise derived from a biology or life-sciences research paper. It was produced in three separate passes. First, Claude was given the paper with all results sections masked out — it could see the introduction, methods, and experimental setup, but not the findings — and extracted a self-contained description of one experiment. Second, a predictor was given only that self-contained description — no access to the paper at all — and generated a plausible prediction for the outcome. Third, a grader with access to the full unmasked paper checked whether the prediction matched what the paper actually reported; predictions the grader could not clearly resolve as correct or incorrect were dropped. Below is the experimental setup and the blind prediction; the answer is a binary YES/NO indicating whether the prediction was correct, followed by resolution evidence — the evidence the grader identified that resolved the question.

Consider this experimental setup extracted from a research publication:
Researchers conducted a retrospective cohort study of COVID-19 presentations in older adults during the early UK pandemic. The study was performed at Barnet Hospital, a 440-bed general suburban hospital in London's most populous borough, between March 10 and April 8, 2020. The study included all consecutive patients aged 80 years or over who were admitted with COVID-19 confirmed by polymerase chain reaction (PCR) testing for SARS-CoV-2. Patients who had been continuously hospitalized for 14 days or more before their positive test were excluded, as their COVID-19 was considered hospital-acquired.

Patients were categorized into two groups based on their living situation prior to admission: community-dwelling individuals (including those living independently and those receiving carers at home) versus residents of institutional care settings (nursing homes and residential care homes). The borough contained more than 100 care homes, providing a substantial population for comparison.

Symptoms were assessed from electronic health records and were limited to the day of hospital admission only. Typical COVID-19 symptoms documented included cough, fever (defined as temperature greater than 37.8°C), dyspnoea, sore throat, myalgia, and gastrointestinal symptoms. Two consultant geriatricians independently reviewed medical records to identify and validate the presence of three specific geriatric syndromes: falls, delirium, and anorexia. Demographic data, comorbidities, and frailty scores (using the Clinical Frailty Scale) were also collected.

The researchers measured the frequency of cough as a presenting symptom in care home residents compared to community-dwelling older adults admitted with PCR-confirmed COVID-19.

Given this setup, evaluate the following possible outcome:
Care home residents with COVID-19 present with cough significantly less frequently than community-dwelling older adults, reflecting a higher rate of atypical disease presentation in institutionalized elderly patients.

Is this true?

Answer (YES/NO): YES